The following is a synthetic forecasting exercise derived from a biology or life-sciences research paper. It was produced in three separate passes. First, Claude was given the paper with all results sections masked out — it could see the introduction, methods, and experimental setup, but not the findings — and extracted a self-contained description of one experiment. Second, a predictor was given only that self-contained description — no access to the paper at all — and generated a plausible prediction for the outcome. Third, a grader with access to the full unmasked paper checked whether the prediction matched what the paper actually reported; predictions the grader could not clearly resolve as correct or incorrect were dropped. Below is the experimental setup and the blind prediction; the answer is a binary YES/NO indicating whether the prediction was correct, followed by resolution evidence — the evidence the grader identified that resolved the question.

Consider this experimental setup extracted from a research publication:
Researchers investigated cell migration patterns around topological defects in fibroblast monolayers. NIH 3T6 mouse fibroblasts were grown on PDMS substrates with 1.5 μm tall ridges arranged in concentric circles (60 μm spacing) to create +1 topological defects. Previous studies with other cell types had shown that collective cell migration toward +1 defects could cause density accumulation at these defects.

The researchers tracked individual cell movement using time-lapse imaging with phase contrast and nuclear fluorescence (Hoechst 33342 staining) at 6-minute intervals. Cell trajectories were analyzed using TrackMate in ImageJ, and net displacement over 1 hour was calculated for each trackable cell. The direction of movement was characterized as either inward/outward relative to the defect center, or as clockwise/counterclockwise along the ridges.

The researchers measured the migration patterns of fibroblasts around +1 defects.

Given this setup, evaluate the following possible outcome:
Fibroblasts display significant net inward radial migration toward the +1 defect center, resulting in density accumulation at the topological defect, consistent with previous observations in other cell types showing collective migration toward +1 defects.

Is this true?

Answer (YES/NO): NO